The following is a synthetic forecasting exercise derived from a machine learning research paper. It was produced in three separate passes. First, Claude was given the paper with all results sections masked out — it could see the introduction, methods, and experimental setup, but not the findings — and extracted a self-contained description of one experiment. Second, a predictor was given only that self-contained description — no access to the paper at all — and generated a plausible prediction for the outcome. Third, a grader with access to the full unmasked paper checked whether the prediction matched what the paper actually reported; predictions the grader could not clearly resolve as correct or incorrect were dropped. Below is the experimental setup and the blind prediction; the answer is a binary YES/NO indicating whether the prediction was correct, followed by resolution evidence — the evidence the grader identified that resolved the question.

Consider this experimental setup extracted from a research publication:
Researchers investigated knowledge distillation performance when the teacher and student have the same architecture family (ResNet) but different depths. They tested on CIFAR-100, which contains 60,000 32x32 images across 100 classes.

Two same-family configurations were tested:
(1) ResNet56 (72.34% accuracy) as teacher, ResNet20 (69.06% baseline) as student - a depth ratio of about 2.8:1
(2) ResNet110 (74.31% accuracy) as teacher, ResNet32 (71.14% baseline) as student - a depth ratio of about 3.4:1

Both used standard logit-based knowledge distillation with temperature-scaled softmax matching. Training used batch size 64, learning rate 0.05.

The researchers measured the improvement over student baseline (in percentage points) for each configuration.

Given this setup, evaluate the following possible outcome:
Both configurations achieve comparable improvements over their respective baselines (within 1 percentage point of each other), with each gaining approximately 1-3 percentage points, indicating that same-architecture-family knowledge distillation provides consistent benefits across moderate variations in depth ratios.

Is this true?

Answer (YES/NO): YES